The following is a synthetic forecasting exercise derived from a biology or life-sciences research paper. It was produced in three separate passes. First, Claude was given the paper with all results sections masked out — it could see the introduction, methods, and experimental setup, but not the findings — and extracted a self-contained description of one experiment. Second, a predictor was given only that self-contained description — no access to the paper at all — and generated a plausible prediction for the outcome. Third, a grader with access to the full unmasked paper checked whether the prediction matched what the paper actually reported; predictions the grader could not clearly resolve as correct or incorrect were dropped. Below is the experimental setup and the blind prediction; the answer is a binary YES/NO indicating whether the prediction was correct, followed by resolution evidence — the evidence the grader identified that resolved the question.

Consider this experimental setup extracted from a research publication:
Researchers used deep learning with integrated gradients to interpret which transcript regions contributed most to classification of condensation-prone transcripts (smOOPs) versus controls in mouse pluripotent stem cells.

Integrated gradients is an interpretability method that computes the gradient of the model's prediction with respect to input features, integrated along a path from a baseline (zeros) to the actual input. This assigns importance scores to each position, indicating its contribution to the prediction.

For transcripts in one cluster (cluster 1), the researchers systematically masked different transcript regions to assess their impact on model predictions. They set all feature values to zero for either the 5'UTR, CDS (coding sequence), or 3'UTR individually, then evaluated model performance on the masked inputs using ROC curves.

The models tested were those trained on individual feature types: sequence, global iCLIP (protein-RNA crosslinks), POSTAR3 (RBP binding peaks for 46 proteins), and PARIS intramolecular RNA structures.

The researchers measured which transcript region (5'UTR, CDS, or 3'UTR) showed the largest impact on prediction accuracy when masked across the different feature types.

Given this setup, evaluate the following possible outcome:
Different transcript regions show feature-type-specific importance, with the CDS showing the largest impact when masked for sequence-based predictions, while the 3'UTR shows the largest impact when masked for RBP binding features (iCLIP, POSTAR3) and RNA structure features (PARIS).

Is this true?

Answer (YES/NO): NO